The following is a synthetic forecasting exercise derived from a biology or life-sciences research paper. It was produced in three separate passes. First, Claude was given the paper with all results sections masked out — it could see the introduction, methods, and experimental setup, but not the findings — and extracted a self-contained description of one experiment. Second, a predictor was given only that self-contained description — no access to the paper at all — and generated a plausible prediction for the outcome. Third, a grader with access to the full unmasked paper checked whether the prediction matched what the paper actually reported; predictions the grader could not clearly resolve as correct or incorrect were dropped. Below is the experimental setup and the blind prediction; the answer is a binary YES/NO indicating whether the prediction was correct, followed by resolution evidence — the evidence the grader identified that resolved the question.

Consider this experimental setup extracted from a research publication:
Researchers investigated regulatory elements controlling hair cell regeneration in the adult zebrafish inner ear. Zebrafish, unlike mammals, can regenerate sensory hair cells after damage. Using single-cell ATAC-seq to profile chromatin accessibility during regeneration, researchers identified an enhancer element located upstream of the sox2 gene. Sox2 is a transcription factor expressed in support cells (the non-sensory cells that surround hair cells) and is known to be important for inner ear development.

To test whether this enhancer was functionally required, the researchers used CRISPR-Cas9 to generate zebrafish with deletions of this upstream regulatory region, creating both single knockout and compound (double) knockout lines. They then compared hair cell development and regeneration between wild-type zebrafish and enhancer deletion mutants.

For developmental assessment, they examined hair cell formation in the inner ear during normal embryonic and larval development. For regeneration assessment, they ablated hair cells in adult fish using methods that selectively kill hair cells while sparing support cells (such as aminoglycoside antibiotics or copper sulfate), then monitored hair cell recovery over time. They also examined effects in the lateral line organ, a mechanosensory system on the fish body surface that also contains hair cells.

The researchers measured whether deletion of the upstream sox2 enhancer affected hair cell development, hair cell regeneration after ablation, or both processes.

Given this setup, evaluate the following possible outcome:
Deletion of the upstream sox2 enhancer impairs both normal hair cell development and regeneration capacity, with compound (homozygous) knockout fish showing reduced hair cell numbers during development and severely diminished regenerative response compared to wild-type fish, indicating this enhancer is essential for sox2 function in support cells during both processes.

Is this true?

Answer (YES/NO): NO